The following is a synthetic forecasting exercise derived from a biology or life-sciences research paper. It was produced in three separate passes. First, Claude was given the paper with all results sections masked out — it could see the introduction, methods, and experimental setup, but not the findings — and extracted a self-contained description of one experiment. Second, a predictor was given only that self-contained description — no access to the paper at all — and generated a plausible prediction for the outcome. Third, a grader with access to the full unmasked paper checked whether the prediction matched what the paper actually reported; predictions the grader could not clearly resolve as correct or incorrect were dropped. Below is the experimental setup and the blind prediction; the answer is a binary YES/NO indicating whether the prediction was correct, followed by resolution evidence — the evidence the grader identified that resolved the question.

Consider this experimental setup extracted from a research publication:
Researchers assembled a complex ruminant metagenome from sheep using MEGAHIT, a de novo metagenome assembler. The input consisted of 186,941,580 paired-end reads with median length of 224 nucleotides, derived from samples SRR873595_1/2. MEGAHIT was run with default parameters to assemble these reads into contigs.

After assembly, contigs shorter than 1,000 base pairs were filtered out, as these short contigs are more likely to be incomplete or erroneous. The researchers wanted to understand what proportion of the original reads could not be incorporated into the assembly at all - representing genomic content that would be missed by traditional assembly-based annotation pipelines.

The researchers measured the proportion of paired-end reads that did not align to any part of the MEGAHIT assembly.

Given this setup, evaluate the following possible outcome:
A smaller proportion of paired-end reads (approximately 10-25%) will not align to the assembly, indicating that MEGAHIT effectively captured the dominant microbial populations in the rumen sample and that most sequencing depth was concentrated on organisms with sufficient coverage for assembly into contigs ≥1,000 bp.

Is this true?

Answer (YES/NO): NO